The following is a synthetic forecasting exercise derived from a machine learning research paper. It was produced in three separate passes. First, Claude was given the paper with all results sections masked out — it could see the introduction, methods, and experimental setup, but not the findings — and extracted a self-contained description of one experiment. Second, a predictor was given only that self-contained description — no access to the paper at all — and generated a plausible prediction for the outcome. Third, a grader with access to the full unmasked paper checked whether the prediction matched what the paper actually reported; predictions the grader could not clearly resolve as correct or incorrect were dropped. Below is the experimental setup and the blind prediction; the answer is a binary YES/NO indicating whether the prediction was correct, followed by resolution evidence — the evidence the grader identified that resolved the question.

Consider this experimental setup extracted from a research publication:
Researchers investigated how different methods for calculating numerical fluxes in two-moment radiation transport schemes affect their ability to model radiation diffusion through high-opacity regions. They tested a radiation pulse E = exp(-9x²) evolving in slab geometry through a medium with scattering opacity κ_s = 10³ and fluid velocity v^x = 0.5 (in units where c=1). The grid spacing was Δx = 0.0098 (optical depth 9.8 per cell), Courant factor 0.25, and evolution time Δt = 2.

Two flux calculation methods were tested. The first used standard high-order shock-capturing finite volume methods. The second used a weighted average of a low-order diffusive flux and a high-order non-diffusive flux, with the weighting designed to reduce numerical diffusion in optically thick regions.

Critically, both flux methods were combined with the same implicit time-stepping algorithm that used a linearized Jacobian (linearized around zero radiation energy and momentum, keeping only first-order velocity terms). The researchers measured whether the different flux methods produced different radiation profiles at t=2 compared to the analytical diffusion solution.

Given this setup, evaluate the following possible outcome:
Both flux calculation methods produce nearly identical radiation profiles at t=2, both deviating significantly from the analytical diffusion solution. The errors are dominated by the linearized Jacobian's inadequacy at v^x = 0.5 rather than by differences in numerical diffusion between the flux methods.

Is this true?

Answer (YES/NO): YES